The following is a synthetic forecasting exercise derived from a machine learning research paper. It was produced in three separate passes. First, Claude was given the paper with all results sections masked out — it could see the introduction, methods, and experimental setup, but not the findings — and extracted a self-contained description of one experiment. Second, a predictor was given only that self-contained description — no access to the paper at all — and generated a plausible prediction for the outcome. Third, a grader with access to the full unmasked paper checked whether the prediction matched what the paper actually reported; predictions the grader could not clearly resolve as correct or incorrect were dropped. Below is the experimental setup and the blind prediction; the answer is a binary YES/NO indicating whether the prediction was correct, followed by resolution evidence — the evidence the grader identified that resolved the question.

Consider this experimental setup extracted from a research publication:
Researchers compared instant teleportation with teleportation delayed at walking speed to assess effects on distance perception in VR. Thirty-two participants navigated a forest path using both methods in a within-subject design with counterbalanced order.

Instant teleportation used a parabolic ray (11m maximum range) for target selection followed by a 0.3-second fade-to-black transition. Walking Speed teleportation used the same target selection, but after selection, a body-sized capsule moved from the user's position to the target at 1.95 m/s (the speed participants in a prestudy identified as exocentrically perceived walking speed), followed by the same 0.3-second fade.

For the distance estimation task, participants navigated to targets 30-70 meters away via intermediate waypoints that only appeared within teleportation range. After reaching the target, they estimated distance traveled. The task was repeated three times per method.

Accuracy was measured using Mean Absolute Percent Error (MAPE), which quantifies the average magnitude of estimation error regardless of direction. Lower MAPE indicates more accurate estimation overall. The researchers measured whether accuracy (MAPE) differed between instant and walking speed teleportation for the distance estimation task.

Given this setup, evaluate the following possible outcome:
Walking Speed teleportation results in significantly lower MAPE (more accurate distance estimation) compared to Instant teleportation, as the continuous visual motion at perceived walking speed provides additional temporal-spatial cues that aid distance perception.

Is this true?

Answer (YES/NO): NO